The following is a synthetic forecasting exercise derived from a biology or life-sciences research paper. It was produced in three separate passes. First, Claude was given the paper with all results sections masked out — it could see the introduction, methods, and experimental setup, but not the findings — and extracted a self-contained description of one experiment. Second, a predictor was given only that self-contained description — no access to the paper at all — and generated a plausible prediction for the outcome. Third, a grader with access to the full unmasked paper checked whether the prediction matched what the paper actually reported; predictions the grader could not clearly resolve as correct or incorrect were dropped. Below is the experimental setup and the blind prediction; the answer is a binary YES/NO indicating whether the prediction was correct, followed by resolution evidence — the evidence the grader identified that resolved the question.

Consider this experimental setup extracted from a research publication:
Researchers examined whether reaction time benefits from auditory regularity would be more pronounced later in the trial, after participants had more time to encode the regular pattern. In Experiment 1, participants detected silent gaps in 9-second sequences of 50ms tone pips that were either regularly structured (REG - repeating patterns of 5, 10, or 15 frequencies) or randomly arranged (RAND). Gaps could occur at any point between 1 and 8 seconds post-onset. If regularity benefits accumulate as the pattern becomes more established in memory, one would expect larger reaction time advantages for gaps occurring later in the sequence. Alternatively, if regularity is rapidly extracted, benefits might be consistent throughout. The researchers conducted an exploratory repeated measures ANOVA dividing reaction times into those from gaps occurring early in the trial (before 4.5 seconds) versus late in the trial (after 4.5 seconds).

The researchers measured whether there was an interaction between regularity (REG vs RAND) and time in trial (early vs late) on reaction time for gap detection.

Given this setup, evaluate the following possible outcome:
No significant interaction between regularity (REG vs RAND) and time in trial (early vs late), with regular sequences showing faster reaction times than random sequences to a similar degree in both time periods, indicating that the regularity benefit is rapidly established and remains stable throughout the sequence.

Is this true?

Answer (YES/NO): YES